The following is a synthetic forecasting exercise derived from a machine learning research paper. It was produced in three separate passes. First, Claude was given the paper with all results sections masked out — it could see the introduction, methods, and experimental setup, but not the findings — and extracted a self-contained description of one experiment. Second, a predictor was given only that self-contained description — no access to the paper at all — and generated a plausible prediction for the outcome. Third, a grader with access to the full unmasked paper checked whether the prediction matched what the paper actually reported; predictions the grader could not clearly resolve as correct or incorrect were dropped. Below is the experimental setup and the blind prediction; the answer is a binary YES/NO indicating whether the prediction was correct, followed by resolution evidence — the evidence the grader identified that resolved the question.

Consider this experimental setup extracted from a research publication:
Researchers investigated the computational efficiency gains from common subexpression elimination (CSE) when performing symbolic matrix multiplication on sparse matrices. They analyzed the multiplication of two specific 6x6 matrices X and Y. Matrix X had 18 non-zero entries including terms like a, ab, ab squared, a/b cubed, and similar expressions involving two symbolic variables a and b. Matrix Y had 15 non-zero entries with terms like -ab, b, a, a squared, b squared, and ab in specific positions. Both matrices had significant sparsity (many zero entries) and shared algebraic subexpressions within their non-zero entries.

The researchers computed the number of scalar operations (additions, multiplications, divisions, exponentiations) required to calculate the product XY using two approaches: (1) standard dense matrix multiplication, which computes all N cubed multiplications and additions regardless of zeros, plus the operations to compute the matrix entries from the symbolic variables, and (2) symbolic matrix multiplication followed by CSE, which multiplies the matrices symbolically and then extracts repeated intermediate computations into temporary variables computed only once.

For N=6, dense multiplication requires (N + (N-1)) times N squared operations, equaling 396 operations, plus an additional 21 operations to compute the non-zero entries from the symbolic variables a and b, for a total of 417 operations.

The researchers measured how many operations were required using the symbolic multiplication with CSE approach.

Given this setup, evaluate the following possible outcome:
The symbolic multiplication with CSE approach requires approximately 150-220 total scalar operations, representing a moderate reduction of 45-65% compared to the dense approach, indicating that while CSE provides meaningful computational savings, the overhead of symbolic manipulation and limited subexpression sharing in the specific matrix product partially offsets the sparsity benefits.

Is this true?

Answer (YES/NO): NO